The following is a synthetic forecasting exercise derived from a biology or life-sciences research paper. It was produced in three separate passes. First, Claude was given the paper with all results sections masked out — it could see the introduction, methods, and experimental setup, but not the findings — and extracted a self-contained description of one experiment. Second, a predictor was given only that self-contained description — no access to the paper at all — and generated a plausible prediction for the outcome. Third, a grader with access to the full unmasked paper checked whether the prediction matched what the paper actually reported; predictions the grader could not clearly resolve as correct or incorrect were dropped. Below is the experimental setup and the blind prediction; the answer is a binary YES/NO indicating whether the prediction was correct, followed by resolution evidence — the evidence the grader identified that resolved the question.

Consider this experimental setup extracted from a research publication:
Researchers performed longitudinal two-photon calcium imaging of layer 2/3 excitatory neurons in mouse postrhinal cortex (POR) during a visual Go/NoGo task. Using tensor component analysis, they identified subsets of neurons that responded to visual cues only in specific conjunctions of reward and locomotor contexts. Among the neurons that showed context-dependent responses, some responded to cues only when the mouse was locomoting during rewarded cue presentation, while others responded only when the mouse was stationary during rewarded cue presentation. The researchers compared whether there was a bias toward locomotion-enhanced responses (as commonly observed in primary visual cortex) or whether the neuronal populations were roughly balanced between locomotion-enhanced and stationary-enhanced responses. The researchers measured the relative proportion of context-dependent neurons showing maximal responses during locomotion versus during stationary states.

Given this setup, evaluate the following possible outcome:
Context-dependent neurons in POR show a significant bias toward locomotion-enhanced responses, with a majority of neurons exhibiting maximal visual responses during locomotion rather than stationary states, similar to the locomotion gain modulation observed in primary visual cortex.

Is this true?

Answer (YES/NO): NO